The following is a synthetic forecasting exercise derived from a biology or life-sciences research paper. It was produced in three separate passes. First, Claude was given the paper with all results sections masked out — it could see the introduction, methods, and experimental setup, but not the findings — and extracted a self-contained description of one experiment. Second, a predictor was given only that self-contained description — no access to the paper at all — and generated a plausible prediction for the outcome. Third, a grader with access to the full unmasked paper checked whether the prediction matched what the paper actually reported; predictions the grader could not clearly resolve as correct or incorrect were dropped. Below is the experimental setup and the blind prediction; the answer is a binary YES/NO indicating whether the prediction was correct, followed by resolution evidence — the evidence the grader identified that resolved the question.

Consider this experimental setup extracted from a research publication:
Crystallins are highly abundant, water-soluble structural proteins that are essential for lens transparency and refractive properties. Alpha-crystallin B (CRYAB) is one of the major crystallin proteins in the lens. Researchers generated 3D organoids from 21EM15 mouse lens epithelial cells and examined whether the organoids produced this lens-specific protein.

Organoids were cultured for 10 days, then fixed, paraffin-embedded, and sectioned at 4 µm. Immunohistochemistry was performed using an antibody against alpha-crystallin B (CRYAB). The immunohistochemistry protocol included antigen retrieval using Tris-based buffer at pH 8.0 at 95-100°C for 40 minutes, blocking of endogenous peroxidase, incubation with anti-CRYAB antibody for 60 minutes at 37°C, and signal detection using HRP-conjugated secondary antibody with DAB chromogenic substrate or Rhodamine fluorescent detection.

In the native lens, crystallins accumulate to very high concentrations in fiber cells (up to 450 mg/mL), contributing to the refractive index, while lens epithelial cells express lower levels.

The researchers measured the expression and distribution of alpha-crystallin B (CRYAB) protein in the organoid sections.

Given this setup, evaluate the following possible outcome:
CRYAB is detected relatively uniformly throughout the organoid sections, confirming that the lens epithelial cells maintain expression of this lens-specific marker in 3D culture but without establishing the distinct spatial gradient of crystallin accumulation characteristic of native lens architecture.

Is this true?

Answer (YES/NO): NO